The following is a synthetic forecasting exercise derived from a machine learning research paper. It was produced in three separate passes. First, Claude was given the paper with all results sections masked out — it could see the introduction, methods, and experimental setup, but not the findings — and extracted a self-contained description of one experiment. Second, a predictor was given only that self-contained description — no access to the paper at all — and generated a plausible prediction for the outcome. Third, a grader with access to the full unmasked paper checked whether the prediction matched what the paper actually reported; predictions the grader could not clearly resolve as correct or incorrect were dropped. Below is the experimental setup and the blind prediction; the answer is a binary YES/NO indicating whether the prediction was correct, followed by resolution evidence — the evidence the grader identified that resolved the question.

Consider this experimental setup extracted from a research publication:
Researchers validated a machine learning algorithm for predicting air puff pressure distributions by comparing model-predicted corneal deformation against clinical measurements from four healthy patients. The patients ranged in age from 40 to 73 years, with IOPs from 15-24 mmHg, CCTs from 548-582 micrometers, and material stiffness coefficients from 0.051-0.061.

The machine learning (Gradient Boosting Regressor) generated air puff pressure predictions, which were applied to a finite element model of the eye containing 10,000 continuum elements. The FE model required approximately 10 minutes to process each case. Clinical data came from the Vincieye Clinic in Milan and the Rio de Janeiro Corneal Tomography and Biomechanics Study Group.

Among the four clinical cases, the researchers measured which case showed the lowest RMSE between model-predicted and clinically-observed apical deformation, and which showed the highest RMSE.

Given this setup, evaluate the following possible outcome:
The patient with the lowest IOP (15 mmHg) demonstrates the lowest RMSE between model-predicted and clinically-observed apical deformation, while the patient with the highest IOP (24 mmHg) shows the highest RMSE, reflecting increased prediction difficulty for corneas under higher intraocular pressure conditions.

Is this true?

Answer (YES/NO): NO